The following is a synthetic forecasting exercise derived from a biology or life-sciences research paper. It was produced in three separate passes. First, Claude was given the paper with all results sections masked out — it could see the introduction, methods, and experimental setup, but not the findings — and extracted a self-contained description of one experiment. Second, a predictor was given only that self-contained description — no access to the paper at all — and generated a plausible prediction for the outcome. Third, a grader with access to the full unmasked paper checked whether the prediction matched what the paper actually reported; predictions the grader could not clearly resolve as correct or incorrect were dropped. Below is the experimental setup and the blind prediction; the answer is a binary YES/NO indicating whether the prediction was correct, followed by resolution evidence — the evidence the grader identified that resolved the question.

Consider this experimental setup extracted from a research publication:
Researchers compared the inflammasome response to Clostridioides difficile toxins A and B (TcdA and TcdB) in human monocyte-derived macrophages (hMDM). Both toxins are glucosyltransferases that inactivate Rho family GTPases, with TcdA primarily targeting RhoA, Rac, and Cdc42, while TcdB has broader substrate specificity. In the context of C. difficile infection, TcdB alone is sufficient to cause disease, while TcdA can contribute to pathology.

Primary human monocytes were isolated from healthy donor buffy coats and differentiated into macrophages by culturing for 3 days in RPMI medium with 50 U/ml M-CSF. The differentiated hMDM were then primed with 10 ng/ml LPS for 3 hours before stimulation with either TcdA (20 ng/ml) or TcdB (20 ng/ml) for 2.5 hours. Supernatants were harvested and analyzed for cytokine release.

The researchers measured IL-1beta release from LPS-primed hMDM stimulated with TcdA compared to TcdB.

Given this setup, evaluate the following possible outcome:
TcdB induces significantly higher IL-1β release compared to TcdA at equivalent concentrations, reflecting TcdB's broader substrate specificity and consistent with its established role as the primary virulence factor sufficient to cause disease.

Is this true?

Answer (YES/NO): NO